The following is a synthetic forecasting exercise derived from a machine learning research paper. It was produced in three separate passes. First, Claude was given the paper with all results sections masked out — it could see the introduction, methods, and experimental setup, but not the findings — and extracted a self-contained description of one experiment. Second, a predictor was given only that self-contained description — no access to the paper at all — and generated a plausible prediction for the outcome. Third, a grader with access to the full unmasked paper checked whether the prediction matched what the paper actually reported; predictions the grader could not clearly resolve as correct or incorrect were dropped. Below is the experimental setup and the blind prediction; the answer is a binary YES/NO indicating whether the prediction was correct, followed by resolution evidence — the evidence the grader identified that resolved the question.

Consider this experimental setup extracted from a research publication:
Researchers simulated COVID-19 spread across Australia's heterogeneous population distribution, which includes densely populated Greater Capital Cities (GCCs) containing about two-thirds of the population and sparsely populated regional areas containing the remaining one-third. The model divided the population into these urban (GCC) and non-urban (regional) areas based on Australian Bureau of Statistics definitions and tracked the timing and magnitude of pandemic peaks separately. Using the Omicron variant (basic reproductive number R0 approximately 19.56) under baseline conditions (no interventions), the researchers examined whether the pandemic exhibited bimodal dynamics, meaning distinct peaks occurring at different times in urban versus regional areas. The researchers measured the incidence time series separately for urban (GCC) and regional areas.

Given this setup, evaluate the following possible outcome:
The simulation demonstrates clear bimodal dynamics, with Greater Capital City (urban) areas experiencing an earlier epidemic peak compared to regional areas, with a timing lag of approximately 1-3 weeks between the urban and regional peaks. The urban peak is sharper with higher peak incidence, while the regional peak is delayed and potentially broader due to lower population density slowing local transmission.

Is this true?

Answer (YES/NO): NO